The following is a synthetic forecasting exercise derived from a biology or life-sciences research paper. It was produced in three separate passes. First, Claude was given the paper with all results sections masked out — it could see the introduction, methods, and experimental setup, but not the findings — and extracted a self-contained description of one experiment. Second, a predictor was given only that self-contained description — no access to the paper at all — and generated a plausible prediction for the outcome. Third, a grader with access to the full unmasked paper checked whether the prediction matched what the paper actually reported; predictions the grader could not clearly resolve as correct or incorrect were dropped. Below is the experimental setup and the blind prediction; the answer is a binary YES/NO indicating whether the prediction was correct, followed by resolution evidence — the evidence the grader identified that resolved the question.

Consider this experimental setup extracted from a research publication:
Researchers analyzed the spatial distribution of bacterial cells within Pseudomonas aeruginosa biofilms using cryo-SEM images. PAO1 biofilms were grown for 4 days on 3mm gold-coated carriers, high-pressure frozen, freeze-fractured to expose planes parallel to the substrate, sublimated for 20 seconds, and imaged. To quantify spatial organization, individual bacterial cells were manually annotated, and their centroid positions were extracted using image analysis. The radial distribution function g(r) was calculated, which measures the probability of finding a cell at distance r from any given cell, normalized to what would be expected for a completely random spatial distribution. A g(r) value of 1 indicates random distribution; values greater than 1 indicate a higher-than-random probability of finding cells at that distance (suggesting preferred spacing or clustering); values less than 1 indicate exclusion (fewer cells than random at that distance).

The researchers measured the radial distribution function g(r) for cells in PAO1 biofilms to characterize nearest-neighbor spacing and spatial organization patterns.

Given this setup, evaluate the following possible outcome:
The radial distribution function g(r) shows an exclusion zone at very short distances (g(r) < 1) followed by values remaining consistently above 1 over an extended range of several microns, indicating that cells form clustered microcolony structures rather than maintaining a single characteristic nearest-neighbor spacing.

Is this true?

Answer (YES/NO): NO